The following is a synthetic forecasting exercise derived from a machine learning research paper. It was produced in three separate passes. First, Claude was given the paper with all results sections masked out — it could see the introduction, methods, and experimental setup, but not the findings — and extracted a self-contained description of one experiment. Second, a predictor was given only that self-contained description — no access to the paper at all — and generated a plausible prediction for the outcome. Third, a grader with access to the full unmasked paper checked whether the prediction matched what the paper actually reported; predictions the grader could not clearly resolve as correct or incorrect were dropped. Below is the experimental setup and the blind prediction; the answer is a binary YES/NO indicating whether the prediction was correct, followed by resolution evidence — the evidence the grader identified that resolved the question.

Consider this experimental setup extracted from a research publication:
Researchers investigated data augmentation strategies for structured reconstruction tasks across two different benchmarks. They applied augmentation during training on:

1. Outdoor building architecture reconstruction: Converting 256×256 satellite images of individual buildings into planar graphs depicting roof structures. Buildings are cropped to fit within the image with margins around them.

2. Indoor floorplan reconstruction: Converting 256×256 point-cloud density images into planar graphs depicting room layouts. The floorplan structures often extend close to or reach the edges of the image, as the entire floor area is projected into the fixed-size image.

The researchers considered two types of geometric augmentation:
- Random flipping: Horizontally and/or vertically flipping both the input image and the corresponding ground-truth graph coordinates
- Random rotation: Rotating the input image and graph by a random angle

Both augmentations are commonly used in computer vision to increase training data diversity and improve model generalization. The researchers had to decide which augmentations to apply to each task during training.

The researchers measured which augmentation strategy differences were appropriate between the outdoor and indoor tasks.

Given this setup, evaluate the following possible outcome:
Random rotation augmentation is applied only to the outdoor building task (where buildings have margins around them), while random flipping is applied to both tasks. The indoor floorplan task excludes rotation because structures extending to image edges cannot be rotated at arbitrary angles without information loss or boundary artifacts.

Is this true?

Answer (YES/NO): YES